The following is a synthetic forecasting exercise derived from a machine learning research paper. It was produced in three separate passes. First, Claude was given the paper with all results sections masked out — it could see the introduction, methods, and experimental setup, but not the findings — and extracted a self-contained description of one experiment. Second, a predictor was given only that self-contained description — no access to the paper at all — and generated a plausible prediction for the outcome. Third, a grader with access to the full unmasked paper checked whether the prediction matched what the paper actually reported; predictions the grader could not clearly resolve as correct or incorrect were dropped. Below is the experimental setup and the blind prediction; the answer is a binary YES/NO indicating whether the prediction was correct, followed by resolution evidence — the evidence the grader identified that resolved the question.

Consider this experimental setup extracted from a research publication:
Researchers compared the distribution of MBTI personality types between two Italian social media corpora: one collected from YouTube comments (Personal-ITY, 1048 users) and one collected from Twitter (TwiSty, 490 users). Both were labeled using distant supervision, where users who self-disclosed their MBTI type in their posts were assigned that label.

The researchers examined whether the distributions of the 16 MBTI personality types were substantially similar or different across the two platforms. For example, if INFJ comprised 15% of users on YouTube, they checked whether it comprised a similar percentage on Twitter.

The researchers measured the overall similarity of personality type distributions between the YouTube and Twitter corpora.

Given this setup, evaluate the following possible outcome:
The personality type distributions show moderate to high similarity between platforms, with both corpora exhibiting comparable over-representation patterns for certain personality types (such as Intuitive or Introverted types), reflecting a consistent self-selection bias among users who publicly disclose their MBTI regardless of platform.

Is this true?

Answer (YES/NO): YES